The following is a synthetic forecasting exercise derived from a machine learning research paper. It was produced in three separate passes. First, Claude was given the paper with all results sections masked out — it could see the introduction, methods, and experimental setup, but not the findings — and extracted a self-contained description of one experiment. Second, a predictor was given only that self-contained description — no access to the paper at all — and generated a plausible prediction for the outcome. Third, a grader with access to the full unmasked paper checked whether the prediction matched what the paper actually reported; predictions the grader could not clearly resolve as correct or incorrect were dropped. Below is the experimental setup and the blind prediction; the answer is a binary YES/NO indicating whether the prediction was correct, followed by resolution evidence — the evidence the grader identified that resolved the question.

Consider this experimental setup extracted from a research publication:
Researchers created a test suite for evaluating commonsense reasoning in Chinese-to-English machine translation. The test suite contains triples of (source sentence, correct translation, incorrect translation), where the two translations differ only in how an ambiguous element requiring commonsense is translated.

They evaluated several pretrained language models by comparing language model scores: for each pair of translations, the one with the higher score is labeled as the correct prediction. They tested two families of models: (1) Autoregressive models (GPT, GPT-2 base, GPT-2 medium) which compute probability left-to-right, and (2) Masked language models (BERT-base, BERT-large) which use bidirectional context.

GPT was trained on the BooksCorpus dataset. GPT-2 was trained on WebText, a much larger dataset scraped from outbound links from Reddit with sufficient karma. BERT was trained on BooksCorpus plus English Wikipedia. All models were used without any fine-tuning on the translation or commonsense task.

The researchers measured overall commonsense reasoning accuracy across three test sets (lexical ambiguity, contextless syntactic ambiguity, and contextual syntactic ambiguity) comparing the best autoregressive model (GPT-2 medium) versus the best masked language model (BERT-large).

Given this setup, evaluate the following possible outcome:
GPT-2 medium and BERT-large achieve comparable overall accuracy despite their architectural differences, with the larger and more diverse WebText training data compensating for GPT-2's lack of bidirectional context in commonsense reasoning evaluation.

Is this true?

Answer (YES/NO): NO